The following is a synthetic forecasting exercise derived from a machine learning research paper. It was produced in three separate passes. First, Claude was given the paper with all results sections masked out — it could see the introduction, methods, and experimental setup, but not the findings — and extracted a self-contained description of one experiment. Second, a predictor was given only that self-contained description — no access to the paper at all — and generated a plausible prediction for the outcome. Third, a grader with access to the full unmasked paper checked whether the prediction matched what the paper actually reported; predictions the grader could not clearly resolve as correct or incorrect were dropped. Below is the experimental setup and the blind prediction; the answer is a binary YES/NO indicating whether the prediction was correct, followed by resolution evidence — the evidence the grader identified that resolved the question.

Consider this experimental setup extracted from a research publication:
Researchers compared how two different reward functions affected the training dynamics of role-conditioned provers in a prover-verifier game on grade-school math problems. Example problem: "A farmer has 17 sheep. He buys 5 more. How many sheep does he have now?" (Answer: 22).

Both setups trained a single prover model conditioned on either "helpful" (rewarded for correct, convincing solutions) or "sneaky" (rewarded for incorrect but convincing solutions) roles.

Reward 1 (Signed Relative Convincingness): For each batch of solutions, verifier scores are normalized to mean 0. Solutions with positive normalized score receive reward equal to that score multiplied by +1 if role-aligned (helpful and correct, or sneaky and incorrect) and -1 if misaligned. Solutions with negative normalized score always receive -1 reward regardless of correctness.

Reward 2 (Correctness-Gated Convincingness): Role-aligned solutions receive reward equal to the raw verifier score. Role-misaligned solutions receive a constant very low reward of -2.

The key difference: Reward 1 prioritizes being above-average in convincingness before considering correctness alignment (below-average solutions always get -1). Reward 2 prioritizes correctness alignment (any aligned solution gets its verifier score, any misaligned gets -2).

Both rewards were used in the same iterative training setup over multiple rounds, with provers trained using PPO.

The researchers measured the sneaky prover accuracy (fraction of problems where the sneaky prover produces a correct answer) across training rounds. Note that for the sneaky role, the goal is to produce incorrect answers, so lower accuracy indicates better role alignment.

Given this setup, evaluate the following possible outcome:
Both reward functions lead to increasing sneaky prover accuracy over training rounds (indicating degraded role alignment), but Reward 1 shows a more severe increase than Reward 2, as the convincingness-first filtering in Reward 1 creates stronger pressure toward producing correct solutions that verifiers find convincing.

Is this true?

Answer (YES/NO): NO